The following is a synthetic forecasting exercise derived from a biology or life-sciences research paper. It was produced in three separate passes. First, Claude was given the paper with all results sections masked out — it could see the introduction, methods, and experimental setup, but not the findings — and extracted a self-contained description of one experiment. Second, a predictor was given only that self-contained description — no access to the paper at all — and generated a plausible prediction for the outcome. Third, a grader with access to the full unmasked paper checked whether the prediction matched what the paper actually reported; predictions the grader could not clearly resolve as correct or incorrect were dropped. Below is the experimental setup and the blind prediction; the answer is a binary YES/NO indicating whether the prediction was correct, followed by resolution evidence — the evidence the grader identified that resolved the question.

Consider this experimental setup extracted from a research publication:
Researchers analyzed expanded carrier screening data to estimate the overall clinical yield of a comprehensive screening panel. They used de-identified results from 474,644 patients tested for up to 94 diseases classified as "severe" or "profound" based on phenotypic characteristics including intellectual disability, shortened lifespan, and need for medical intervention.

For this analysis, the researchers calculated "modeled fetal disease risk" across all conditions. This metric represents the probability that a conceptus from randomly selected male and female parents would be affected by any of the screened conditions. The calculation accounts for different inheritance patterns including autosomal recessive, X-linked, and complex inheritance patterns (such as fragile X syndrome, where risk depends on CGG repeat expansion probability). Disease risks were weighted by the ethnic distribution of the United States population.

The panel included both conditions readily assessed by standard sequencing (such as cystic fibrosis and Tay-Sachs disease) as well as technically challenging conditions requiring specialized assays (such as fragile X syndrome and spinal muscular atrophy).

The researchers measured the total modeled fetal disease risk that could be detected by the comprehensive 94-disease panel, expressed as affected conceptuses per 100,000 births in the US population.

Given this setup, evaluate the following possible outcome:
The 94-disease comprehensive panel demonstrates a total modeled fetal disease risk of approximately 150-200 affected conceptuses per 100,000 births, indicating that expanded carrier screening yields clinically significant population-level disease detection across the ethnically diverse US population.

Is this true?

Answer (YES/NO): YES